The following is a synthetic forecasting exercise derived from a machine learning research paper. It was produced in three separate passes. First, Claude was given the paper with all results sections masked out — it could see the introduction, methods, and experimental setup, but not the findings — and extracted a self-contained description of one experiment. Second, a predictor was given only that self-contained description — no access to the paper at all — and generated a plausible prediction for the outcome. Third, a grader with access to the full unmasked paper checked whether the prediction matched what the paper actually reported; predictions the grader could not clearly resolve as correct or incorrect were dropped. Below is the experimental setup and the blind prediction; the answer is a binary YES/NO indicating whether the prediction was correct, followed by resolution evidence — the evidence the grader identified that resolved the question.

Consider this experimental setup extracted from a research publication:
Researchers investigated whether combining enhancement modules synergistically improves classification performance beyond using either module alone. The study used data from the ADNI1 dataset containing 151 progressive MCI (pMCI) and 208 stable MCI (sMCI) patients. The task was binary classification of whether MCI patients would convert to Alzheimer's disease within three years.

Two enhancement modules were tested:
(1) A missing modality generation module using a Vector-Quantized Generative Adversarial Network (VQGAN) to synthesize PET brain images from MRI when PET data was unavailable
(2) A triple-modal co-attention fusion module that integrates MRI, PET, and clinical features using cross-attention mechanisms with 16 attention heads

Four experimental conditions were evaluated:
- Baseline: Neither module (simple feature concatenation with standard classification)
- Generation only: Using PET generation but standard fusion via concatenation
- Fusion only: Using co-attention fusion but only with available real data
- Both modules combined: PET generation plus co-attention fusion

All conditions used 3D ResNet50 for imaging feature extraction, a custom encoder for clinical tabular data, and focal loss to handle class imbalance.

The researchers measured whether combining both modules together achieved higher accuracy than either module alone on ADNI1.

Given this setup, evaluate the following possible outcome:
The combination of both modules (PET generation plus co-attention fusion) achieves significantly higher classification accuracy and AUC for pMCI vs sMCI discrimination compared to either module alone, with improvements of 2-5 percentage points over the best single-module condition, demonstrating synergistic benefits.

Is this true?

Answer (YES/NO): NO